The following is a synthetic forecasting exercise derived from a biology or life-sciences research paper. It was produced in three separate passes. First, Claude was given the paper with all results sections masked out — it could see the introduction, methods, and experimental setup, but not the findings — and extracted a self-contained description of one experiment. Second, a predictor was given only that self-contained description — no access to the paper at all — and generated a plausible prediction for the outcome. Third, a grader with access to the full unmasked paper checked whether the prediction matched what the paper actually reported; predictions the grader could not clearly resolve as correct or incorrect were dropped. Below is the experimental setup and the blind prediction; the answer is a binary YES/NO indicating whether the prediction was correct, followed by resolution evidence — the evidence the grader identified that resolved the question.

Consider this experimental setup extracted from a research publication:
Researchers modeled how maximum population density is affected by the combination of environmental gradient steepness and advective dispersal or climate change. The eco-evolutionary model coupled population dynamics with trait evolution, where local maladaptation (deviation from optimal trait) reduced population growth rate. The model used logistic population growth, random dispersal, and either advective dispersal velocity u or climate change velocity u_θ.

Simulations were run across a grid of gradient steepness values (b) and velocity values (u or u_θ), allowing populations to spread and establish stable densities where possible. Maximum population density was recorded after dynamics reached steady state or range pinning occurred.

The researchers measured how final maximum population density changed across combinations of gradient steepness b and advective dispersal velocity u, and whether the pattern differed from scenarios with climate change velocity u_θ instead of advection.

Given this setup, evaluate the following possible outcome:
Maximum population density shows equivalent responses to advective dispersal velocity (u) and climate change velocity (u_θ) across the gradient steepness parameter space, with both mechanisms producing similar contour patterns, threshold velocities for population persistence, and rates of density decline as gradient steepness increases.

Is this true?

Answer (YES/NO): YES